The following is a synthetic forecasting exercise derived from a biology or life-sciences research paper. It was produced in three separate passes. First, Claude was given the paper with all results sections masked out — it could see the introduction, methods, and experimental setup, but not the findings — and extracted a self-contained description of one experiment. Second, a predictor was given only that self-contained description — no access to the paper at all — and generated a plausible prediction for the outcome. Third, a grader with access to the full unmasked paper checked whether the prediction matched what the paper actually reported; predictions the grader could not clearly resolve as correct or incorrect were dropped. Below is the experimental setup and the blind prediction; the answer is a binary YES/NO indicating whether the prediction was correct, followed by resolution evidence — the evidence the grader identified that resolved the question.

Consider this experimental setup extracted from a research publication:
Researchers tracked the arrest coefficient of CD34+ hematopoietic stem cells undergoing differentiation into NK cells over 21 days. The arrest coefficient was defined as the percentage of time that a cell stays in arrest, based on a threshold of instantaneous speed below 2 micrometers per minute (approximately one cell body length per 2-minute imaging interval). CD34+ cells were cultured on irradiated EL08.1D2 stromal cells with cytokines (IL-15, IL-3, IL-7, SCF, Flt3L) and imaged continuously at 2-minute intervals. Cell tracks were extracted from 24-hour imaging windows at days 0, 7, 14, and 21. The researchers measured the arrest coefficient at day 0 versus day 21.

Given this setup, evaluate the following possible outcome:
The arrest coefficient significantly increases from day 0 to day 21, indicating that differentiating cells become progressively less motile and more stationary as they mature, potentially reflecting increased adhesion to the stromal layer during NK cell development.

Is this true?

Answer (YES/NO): NO